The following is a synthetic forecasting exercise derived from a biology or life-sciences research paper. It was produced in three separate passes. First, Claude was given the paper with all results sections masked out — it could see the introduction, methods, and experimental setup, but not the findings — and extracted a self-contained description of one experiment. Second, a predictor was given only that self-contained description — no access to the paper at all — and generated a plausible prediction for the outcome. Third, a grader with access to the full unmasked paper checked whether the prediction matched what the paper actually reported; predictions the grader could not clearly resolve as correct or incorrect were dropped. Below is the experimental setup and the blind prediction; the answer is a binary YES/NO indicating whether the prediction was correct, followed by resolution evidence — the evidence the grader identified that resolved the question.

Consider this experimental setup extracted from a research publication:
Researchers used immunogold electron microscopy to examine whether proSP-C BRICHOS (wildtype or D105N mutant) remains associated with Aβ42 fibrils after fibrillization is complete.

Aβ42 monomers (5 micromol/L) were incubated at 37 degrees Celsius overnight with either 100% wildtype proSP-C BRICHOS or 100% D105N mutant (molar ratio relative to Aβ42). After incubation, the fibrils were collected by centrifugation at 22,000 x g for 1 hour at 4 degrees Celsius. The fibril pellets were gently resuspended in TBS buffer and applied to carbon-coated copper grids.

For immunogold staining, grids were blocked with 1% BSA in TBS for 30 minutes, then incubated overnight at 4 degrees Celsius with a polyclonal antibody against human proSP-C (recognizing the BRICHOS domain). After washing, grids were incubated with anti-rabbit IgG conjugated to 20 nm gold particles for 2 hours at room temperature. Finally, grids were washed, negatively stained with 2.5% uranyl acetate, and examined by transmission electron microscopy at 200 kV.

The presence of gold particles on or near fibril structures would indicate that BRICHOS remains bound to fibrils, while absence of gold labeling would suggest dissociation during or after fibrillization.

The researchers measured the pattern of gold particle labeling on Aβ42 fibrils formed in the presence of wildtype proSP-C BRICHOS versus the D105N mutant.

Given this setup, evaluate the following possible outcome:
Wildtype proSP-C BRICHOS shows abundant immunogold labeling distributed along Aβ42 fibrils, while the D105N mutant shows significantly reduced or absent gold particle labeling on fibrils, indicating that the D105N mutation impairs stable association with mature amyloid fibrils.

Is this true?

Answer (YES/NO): NO